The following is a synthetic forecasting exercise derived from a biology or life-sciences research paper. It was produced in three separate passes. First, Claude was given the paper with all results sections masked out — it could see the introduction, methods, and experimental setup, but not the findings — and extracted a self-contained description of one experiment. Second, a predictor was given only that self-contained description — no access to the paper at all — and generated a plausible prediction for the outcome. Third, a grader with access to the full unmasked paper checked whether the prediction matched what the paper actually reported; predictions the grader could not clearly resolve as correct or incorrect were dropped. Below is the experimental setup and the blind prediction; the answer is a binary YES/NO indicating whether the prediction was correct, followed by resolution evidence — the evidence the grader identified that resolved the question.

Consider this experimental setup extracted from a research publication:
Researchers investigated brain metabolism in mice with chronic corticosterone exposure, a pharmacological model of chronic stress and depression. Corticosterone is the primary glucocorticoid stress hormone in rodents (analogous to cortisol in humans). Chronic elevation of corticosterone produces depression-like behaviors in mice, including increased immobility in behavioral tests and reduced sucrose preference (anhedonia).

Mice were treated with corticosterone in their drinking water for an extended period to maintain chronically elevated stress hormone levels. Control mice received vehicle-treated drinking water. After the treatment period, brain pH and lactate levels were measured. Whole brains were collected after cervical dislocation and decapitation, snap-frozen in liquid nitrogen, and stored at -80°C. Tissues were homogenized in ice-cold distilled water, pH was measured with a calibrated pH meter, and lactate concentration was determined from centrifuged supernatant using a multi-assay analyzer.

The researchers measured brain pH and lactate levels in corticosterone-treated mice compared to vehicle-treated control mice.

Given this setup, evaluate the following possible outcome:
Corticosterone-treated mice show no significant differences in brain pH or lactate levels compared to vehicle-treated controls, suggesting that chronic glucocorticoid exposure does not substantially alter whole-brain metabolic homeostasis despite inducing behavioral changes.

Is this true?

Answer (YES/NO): NO